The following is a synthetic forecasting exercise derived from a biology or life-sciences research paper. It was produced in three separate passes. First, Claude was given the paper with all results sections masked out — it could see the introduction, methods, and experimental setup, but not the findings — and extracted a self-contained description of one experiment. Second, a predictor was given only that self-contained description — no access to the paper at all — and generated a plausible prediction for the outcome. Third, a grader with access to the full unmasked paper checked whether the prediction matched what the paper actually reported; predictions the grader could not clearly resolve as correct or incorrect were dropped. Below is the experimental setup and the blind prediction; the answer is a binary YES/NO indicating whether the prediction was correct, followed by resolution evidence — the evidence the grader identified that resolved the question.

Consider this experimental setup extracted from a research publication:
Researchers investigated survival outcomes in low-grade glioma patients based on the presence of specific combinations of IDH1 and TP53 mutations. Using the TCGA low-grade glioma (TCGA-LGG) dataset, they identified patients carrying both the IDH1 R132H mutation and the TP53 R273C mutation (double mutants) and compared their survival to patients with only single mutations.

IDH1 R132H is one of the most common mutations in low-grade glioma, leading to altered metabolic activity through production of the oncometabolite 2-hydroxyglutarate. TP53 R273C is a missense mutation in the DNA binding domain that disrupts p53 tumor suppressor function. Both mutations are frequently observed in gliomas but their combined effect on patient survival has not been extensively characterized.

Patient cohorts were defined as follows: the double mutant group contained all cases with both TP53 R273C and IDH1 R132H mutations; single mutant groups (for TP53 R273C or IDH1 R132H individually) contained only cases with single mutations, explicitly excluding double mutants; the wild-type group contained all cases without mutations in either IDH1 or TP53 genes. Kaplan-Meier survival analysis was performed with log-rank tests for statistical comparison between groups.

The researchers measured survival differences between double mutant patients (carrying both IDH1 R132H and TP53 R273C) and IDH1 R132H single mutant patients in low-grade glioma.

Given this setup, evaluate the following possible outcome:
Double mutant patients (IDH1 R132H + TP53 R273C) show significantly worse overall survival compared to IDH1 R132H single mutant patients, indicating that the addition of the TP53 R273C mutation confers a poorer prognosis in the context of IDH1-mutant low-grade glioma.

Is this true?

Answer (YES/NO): YES